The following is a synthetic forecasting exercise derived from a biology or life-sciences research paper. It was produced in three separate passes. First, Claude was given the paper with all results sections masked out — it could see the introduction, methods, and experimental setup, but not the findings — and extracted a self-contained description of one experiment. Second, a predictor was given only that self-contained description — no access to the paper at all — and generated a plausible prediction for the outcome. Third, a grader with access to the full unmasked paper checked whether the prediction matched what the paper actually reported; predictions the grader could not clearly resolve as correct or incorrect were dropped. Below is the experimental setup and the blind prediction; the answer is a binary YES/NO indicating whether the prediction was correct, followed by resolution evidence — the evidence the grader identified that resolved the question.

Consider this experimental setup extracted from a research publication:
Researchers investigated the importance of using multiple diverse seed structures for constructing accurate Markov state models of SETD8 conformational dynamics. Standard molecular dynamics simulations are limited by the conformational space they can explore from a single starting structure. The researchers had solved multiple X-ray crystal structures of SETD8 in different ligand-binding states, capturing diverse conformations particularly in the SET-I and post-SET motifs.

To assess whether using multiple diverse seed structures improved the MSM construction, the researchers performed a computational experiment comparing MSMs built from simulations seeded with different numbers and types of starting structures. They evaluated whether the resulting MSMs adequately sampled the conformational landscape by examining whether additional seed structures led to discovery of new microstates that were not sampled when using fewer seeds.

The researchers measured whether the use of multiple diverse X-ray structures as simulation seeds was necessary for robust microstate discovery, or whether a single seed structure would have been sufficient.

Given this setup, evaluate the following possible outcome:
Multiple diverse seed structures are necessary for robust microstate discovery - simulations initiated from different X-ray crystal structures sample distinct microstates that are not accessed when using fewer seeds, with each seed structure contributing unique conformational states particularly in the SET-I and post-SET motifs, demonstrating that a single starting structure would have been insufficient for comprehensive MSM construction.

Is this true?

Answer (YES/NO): YES